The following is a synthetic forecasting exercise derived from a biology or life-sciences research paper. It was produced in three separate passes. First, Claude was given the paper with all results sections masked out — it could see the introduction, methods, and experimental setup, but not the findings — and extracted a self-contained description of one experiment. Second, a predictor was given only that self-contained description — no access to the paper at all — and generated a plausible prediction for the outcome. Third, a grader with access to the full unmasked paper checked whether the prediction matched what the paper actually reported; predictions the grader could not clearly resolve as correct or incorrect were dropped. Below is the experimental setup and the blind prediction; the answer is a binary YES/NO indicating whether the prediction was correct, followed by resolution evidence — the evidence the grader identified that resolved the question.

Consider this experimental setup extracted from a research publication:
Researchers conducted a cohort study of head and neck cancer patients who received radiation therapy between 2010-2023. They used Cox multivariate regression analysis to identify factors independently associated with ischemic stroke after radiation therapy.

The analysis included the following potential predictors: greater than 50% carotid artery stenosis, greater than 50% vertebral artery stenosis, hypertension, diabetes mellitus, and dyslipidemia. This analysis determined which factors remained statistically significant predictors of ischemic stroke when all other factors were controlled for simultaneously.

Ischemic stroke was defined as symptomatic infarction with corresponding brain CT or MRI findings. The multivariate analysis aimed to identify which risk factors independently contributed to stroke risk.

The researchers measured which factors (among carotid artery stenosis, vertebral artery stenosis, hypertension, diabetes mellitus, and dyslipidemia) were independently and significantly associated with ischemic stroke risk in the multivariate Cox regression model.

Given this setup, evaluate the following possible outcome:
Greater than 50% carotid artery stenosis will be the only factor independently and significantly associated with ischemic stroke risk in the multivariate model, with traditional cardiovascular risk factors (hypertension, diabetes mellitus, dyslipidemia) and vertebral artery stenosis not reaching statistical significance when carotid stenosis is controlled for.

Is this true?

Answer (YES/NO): NO